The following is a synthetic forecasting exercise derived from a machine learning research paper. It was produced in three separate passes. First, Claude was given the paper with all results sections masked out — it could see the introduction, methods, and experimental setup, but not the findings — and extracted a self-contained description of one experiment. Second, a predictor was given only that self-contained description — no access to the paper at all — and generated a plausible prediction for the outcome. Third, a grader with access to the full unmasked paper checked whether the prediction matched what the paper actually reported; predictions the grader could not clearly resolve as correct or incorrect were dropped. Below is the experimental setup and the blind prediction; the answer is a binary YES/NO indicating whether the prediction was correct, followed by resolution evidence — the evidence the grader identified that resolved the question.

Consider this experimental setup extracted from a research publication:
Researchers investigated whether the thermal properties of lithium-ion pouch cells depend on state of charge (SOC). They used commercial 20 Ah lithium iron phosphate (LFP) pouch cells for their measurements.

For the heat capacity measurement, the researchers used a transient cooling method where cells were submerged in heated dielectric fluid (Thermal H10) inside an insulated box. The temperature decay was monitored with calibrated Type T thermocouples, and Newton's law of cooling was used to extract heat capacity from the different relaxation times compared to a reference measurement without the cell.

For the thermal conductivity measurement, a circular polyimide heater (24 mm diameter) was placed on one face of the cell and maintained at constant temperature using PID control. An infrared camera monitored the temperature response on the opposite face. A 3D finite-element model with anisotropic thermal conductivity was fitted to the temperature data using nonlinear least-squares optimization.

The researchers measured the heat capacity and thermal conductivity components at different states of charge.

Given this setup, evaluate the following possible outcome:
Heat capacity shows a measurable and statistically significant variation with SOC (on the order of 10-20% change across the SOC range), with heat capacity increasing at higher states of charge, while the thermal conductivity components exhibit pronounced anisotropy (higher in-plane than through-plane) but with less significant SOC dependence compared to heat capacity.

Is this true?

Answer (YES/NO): NO